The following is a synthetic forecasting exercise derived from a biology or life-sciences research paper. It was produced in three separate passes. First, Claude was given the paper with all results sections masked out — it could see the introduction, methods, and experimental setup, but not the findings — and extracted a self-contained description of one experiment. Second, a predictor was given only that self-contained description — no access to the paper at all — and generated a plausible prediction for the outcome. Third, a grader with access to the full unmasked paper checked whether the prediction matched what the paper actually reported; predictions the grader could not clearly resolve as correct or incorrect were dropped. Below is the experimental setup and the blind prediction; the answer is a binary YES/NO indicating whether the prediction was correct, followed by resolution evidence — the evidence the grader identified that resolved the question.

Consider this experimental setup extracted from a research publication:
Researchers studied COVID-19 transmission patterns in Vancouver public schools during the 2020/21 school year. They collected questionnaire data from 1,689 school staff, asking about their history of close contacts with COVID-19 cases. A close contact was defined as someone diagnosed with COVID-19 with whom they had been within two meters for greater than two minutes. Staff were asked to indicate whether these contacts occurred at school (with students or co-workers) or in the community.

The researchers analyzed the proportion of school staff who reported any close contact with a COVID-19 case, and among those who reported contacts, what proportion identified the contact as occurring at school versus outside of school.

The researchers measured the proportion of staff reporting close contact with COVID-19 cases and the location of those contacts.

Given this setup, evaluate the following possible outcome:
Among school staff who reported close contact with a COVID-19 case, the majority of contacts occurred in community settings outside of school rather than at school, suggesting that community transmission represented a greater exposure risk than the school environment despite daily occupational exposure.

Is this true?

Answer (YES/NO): NO